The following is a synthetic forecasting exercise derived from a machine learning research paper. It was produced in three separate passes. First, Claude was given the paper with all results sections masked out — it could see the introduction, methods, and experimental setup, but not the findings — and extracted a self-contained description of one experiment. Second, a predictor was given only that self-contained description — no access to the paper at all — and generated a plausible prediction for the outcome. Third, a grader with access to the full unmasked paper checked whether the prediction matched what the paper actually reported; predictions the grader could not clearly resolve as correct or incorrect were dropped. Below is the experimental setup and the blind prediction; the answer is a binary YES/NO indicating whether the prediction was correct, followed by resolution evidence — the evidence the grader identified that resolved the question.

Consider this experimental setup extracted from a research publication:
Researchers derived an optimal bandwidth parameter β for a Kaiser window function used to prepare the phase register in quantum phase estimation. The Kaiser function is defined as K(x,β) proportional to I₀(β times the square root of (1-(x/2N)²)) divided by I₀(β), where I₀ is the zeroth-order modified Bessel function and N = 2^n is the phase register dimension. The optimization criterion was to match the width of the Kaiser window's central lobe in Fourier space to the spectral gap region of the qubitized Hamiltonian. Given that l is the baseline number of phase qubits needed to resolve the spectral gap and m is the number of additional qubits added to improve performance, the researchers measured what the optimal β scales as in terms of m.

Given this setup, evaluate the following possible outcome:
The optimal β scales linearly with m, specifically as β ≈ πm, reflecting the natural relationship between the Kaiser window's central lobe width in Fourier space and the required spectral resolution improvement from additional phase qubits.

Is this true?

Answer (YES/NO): NO